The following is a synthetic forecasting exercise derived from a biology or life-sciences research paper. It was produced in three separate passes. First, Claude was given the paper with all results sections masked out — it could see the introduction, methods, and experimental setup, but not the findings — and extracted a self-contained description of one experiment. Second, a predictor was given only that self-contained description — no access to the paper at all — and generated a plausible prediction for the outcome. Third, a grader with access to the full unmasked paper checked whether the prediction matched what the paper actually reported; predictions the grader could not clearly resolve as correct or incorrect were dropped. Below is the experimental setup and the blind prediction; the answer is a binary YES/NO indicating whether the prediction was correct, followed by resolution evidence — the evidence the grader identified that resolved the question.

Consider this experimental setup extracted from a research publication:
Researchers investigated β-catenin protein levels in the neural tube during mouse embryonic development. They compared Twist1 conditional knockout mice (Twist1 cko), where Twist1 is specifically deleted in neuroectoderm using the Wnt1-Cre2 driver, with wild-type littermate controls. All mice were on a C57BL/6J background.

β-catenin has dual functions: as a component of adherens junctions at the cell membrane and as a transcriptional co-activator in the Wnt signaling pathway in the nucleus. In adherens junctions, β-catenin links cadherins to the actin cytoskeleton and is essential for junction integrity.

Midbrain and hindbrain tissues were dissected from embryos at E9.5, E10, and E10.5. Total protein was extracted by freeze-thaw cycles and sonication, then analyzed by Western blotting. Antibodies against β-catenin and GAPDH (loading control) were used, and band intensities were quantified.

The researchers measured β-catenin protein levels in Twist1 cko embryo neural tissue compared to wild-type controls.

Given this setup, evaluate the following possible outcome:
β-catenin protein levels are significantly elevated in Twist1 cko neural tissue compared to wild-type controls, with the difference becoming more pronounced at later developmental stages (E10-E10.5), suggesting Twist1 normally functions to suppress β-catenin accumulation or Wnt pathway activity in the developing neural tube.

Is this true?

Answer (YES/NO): NO